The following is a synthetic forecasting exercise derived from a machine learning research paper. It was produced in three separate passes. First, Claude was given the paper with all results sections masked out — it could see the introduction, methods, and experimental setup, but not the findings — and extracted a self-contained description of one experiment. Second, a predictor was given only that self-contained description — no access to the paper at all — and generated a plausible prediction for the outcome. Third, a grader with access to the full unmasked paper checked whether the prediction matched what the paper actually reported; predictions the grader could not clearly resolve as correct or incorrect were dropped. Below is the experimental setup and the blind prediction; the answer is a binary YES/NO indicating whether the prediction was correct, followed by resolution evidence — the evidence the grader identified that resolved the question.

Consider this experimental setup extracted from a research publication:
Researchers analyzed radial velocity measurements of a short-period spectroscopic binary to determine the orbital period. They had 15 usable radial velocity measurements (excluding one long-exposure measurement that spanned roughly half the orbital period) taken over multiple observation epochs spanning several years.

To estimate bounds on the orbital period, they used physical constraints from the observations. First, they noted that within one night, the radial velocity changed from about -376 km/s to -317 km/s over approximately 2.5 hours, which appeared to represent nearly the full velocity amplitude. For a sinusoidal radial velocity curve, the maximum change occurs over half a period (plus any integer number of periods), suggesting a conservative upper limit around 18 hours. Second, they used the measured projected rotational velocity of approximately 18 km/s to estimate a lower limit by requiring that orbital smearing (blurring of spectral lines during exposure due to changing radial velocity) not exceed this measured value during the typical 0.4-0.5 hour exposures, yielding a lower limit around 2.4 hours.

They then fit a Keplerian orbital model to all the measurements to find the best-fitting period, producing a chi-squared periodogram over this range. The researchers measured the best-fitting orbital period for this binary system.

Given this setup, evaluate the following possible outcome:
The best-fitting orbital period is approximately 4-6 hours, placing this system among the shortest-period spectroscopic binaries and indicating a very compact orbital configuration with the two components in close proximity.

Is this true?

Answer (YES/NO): NO